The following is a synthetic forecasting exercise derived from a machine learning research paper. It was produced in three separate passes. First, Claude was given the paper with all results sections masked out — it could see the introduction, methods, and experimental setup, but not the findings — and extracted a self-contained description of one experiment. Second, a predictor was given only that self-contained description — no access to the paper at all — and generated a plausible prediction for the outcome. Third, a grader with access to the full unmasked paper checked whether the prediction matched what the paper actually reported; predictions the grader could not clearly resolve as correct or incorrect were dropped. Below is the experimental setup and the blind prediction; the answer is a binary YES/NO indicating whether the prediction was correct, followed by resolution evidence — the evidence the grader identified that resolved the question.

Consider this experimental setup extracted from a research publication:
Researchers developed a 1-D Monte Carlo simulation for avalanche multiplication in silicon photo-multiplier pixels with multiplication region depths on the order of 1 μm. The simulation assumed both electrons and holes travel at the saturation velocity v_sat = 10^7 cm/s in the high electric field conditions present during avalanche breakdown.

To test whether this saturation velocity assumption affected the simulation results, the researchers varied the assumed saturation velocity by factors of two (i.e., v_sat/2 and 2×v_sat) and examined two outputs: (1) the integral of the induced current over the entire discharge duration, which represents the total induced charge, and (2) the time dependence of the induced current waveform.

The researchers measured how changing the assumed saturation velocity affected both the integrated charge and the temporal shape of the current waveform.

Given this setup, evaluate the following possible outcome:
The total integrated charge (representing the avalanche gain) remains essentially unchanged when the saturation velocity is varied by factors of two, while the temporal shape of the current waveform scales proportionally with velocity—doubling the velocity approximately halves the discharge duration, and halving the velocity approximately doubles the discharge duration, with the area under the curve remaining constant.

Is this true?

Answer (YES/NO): YES